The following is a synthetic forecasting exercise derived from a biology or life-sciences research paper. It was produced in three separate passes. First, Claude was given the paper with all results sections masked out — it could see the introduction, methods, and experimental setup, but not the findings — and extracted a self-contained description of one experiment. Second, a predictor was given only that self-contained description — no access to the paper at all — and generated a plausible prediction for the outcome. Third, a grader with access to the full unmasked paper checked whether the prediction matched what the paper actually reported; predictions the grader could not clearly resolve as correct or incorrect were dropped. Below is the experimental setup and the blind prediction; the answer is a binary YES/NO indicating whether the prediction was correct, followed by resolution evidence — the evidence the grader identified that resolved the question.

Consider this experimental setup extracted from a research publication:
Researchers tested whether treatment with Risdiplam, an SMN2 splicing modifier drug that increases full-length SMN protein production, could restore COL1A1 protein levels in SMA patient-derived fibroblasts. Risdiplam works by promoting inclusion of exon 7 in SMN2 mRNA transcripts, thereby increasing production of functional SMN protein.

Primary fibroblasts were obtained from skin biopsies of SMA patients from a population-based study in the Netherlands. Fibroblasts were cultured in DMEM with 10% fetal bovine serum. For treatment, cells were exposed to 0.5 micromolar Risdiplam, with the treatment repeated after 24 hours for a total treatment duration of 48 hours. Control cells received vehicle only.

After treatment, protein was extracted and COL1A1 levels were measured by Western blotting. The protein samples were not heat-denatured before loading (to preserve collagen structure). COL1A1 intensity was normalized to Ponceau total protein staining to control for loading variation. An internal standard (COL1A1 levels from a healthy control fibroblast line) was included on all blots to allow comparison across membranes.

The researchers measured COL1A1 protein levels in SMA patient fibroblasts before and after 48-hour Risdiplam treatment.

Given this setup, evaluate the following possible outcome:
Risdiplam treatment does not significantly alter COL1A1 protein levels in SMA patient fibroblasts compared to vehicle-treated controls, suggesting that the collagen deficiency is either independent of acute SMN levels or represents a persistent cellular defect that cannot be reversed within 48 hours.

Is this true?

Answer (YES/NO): NO